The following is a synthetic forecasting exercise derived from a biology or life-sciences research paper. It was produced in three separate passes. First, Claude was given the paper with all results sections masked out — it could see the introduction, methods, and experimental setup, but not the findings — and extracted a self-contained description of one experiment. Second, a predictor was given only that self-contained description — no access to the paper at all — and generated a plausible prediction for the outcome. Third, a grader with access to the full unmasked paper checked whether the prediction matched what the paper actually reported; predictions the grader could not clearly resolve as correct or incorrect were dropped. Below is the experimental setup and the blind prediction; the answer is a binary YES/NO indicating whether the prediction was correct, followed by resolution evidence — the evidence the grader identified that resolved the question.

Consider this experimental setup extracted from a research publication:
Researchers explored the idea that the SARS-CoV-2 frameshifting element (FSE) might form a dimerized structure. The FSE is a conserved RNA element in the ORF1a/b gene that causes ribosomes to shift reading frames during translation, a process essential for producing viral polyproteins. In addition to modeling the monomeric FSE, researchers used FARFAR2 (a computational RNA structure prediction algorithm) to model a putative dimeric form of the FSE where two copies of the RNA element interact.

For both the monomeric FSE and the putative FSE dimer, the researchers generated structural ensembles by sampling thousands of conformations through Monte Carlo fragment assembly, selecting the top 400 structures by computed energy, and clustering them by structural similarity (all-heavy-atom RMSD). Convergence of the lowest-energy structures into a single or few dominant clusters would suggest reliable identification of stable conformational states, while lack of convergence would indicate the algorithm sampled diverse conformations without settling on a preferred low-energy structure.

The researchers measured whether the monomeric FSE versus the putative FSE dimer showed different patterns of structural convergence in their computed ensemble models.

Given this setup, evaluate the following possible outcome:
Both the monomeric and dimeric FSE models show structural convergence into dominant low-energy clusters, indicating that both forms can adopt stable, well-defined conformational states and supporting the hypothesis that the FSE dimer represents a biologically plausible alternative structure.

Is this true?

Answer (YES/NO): NO